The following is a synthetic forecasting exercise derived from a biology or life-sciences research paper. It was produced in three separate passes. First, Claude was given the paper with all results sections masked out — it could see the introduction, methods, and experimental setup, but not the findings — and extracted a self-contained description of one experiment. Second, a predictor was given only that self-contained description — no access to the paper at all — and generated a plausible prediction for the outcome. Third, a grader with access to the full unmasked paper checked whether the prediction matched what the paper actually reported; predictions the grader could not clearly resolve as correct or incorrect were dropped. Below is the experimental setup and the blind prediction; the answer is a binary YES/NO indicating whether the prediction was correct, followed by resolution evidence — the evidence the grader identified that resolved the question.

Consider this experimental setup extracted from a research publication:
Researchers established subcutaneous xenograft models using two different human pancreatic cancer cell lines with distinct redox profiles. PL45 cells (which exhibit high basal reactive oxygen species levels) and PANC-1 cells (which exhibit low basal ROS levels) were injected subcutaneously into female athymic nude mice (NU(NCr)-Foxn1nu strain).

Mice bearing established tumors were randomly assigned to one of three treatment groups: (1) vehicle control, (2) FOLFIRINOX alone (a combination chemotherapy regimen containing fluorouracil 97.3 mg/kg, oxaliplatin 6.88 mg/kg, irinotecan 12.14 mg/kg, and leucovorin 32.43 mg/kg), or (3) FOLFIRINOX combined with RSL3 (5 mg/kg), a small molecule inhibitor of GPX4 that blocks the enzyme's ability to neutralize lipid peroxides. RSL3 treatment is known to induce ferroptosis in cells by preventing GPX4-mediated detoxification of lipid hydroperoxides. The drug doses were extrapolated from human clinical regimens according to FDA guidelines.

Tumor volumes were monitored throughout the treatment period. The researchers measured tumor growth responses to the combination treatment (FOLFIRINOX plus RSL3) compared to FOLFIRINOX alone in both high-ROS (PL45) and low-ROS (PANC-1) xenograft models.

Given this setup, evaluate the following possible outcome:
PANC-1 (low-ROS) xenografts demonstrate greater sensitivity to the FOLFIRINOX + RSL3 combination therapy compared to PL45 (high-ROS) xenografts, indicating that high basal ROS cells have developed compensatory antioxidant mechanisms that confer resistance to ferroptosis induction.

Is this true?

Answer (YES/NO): NO